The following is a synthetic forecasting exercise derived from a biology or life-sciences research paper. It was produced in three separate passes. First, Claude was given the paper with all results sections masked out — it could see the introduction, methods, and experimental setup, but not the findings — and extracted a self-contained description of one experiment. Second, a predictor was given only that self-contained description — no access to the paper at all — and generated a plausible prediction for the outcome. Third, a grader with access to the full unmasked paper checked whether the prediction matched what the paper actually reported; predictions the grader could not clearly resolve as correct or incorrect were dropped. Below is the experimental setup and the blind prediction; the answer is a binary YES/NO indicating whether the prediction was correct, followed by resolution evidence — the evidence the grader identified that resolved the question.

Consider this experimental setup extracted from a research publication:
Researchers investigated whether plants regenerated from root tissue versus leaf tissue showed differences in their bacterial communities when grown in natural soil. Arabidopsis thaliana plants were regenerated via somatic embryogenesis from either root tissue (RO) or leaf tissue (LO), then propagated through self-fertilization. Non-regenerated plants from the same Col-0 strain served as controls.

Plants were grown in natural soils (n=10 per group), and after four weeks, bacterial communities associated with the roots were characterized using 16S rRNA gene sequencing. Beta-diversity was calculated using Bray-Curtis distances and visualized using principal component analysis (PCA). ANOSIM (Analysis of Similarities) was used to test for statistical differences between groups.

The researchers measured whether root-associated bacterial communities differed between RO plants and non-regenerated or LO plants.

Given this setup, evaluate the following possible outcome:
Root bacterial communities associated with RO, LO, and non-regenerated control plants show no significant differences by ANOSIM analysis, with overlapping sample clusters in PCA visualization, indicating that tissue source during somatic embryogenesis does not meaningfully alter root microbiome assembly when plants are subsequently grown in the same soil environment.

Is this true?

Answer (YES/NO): NO